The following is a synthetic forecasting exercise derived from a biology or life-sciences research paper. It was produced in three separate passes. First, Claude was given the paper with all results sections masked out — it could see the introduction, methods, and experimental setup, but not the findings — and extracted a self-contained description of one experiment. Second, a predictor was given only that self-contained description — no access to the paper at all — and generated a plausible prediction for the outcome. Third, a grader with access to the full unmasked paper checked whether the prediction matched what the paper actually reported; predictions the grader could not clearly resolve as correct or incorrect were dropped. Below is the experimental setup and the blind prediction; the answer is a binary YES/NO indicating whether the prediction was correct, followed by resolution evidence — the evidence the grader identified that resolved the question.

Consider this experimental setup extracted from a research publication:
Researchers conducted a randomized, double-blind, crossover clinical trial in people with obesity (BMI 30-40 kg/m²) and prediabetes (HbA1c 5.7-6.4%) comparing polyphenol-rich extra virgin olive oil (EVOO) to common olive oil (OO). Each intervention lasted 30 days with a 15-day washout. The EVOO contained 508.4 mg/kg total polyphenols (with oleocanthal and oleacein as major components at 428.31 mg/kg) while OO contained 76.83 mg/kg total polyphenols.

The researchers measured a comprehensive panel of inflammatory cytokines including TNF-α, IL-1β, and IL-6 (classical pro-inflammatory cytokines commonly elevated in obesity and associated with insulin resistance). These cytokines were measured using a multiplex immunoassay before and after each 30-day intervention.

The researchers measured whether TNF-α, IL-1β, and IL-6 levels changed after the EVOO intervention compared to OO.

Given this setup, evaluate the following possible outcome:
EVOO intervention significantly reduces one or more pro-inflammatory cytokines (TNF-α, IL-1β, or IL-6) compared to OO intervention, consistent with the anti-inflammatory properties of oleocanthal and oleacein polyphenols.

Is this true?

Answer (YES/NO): NO